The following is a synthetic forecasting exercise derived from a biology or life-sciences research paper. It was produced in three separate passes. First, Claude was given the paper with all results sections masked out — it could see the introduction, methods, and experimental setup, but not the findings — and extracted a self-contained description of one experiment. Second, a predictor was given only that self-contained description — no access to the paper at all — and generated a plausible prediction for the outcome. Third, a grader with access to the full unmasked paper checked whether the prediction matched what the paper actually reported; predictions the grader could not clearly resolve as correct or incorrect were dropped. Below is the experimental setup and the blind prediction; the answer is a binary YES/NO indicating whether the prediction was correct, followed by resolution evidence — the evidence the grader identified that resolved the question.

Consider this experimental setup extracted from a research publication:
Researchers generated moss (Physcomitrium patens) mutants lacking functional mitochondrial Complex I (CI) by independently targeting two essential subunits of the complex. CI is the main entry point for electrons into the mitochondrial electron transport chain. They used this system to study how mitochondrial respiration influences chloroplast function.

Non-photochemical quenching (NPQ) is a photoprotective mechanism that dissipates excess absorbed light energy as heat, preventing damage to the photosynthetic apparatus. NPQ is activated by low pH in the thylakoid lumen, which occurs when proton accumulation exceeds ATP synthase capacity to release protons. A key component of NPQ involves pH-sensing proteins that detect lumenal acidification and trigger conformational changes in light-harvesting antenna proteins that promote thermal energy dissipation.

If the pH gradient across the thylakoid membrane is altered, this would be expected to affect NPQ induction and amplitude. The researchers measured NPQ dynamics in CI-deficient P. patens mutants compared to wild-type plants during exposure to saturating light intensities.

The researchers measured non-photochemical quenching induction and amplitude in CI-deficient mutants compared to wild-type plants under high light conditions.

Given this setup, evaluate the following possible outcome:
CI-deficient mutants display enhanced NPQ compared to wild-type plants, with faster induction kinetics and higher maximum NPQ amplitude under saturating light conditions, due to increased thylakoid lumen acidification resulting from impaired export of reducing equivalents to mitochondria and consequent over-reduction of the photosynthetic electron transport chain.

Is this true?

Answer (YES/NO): NO